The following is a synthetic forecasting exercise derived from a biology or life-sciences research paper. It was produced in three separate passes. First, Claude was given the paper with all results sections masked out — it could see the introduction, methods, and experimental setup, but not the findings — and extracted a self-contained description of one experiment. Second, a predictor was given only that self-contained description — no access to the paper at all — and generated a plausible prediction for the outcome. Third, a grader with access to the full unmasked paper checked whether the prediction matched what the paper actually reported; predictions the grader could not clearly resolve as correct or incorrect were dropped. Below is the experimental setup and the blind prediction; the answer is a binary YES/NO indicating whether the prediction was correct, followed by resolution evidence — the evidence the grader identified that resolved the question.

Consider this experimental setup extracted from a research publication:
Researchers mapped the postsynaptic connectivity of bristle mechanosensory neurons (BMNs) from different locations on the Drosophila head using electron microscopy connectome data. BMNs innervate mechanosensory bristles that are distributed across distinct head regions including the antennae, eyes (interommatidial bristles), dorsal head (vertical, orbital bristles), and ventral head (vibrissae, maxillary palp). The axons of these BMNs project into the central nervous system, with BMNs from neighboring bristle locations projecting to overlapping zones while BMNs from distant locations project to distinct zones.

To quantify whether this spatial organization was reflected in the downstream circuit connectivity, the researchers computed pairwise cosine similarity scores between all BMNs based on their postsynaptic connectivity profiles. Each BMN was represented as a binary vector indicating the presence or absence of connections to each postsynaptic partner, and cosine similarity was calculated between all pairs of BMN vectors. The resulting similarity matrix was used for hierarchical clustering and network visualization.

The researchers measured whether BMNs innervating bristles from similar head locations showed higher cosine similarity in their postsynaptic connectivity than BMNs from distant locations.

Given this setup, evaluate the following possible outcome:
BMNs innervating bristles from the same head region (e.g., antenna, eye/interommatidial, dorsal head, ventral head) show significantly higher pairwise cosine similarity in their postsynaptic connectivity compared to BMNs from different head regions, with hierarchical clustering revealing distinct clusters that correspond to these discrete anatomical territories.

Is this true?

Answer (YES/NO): YES